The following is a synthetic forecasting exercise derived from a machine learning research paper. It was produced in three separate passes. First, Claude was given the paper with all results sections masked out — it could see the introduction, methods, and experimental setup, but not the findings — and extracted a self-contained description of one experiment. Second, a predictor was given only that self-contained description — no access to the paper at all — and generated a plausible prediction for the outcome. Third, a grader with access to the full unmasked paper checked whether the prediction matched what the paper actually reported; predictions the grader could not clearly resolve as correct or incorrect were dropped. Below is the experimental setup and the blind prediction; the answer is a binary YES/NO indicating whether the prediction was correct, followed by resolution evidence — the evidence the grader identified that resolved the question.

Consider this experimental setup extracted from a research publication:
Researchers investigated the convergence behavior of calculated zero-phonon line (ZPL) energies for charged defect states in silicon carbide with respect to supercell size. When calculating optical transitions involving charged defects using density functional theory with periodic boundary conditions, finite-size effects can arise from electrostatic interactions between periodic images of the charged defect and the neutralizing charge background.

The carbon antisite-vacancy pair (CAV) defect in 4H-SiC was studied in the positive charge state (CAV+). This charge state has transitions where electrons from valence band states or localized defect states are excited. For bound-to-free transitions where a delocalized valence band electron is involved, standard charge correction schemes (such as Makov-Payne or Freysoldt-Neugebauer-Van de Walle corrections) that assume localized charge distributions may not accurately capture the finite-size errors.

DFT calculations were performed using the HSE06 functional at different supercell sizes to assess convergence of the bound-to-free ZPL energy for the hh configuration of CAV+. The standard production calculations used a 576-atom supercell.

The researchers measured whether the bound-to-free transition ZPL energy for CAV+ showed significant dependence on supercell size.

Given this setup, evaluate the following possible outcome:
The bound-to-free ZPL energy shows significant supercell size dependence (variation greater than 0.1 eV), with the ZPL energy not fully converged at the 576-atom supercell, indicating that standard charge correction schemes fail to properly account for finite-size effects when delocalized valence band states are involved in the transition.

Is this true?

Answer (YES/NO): NO